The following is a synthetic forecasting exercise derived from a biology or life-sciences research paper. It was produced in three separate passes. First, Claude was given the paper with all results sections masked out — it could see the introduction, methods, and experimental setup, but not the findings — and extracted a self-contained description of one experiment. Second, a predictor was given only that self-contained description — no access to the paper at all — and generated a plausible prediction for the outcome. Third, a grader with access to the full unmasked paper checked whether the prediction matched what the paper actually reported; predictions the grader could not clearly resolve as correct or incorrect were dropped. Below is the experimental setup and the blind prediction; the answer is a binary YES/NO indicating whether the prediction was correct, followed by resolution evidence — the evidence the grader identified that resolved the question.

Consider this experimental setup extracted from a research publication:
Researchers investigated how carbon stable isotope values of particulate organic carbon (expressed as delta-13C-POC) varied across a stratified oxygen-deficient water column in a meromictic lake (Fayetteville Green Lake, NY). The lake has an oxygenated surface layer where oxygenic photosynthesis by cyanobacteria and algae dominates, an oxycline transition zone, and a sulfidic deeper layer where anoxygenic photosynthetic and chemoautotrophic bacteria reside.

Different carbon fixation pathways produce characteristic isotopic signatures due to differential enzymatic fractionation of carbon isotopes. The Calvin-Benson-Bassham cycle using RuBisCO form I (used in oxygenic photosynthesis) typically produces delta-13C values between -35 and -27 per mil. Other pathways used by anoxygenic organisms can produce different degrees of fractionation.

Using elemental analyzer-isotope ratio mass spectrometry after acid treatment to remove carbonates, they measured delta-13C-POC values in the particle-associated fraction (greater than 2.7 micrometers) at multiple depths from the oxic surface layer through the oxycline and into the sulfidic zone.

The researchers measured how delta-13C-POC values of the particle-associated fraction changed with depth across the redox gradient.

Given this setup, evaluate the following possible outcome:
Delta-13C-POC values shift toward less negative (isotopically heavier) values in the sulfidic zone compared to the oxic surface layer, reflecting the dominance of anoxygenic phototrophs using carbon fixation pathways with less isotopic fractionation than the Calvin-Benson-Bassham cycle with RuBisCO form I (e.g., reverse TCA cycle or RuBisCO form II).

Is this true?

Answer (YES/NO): NO